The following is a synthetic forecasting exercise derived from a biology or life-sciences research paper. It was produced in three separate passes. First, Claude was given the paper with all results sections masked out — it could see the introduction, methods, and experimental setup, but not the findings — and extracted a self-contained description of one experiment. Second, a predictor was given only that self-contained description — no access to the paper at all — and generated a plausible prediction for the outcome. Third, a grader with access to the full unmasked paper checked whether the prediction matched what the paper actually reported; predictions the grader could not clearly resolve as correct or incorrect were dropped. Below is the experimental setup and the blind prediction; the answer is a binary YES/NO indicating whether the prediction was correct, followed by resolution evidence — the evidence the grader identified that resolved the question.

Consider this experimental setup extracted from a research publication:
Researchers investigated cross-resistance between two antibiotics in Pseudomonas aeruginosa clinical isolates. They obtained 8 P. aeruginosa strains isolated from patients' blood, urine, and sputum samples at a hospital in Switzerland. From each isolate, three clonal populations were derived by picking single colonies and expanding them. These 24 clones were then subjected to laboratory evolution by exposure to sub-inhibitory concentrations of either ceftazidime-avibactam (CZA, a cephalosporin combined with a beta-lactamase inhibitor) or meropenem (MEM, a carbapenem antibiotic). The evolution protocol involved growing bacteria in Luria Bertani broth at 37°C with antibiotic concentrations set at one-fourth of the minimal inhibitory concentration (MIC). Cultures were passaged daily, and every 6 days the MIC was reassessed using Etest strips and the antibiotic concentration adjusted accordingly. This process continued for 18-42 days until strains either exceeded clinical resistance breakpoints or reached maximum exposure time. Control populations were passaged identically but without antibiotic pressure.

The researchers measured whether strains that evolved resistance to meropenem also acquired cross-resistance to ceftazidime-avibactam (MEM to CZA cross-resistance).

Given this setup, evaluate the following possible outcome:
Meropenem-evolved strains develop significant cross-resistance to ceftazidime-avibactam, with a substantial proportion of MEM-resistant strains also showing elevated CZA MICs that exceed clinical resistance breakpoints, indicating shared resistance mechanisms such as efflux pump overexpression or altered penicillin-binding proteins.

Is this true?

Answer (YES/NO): NO